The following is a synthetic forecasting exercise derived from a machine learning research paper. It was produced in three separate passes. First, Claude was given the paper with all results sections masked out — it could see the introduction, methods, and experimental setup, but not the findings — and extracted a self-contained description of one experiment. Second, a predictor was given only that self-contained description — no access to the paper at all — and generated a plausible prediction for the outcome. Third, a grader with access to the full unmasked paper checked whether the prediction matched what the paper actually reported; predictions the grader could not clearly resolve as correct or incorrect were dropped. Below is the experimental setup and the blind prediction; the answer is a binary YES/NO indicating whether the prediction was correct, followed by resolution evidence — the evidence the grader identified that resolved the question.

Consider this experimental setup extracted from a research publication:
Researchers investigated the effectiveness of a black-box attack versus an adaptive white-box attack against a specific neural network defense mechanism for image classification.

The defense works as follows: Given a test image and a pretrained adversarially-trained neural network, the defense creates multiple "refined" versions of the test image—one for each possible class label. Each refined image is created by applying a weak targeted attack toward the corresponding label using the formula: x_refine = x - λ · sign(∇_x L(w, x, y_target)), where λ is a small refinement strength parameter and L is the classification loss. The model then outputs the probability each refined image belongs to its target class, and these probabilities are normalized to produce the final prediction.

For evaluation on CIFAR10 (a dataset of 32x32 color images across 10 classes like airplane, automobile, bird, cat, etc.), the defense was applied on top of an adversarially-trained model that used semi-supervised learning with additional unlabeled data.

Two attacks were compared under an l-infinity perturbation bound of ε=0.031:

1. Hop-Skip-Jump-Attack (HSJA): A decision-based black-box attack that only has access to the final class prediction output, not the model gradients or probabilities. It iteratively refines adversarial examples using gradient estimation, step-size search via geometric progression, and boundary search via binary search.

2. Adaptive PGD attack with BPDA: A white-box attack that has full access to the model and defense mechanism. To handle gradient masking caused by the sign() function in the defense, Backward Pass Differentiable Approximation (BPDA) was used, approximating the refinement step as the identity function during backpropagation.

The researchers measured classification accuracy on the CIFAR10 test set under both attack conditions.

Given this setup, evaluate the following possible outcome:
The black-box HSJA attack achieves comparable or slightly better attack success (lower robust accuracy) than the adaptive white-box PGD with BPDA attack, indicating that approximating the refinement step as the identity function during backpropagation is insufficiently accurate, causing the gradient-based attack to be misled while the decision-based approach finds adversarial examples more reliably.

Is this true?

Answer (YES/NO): NO